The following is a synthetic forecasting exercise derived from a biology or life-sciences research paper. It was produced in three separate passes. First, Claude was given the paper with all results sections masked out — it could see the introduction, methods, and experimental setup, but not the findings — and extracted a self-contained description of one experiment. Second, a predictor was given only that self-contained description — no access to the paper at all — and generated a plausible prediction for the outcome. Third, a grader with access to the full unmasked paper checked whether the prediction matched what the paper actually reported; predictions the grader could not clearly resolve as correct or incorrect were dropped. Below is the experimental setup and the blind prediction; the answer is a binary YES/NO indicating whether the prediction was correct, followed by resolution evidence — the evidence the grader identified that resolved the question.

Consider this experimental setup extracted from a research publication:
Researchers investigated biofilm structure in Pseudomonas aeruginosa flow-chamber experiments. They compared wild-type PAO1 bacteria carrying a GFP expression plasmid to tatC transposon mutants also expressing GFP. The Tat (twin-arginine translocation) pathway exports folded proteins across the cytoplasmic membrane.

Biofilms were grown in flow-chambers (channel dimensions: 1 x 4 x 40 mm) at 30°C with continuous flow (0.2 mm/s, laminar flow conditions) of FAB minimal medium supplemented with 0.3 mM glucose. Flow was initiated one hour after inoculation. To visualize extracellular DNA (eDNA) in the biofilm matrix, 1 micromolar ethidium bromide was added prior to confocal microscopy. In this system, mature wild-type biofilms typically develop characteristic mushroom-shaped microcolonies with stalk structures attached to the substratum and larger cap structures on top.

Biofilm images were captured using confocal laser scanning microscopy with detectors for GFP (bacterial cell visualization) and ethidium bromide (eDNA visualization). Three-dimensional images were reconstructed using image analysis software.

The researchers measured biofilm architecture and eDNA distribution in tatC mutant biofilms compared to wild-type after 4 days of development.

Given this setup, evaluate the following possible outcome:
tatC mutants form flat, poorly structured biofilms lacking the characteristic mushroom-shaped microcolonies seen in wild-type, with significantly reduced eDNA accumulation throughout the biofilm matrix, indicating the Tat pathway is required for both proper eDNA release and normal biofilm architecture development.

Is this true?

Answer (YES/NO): YES